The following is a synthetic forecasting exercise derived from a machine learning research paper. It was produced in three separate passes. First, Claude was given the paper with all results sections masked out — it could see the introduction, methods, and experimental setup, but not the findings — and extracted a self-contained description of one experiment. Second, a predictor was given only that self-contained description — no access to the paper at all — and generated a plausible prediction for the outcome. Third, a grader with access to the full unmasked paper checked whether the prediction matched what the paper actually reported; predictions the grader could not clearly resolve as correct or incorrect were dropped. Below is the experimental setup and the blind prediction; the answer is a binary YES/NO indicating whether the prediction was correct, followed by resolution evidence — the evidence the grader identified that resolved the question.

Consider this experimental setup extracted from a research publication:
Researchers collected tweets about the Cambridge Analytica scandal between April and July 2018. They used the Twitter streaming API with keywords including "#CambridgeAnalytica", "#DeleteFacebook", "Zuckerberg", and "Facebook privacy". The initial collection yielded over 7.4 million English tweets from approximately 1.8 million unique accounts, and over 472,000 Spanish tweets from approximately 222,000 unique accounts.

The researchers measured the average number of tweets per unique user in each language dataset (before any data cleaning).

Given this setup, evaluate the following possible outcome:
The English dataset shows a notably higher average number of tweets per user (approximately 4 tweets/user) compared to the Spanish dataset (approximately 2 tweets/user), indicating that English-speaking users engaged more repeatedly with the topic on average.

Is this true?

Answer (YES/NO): YES